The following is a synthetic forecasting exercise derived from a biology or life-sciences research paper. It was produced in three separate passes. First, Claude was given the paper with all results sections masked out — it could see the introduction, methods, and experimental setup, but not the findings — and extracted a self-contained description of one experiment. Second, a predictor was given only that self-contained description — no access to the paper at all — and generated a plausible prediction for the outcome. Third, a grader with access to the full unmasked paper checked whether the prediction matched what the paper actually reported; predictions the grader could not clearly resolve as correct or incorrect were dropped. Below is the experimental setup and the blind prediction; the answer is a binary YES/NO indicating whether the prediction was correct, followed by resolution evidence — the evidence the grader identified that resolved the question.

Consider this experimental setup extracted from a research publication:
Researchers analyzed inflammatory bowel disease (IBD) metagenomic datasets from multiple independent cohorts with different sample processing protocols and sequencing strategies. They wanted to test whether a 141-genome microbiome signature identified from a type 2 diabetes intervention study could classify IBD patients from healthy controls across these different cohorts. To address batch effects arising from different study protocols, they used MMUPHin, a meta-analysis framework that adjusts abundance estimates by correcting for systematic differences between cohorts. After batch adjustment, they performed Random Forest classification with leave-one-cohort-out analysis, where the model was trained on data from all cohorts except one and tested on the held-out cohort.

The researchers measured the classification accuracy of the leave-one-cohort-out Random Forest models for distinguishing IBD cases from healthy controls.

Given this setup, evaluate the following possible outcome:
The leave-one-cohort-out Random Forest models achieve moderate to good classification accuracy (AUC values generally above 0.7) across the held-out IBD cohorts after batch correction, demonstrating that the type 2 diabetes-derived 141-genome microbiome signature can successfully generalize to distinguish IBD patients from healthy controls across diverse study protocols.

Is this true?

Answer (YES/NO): YES